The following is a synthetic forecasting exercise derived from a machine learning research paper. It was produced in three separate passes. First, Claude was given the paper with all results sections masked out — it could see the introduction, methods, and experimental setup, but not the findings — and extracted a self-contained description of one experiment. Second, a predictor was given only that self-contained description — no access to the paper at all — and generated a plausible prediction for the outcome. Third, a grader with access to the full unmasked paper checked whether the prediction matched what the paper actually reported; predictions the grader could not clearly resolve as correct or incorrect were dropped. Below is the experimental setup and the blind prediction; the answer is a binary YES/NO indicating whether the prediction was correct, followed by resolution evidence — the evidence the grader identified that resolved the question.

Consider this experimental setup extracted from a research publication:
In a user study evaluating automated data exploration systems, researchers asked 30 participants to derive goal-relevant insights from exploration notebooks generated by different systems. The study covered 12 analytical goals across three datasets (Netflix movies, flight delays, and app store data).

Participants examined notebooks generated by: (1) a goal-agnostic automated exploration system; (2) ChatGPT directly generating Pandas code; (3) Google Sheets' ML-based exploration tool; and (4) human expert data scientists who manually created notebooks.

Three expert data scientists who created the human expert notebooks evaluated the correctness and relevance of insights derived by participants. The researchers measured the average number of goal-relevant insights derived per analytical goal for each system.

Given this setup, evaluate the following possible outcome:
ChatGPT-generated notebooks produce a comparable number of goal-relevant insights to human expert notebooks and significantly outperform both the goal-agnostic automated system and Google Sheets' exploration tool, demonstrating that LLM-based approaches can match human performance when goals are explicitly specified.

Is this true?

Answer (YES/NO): NO